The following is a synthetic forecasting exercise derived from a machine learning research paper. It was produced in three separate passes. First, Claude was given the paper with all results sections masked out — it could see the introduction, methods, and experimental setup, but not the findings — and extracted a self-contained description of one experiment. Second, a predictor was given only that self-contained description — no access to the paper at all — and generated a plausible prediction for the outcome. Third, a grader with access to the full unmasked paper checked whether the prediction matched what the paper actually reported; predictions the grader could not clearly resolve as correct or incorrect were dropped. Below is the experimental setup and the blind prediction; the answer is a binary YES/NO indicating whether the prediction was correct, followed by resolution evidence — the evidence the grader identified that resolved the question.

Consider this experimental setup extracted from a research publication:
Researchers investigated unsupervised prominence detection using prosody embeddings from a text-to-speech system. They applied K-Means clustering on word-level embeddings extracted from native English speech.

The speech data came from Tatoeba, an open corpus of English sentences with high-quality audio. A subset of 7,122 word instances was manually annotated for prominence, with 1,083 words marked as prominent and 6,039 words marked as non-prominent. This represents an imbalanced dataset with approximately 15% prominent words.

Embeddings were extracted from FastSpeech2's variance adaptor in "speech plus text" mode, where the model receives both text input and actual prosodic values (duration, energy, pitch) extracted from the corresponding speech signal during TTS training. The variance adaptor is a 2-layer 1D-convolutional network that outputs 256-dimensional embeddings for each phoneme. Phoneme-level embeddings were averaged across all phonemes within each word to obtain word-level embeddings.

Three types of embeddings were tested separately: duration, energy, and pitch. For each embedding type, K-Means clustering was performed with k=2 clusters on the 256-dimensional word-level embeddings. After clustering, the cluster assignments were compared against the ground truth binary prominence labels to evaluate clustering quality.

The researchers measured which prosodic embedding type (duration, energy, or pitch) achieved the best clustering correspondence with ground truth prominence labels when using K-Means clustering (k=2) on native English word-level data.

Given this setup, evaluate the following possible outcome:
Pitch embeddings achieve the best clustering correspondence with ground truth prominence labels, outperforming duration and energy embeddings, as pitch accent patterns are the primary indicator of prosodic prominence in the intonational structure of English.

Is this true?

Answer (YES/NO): NO